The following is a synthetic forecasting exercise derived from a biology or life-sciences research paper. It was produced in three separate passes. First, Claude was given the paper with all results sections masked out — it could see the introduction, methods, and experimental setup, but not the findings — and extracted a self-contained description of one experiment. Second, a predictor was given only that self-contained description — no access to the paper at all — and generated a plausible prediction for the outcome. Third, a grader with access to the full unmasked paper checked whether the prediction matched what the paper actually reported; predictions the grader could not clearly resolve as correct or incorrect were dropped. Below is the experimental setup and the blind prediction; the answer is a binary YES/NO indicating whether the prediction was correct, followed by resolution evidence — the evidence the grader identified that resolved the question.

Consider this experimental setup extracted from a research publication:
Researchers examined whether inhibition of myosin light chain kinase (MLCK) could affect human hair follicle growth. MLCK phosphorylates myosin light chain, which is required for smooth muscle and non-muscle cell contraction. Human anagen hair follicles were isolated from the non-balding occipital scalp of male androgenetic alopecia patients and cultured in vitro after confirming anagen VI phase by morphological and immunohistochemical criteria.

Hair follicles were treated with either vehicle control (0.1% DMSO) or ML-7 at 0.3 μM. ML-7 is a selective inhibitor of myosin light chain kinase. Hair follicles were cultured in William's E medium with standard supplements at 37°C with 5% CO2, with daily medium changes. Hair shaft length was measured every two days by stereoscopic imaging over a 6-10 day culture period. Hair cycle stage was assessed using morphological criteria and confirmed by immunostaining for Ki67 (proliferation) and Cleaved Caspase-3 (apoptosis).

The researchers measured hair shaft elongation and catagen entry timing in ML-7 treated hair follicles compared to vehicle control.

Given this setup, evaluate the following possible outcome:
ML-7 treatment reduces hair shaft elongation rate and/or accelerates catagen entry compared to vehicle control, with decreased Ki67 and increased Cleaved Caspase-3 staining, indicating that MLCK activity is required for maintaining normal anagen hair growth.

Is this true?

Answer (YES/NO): NO